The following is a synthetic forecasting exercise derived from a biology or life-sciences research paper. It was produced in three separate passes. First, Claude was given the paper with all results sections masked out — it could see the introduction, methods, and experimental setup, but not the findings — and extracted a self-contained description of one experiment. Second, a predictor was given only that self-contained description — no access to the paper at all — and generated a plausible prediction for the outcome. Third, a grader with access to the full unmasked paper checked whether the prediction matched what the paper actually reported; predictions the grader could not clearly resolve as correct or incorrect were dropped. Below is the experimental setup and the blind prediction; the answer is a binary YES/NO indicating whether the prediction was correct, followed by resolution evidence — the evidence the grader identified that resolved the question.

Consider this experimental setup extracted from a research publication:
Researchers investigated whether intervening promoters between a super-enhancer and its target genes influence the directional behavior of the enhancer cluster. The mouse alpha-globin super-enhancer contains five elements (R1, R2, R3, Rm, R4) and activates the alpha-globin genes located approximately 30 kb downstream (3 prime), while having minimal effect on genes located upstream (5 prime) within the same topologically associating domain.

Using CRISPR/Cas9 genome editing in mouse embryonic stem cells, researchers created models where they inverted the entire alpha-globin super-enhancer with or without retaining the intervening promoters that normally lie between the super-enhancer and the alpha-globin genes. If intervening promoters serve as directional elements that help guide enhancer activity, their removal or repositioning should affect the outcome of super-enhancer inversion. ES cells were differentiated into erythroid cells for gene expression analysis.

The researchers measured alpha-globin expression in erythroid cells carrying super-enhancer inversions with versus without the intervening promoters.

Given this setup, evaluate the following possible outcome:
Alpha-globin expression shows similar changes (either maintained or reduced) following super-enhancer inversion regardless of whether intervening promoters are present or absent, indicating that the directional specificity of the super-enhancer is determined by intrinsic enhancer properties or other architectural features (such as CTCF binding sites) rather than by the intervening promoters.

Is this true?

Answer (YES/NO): YES